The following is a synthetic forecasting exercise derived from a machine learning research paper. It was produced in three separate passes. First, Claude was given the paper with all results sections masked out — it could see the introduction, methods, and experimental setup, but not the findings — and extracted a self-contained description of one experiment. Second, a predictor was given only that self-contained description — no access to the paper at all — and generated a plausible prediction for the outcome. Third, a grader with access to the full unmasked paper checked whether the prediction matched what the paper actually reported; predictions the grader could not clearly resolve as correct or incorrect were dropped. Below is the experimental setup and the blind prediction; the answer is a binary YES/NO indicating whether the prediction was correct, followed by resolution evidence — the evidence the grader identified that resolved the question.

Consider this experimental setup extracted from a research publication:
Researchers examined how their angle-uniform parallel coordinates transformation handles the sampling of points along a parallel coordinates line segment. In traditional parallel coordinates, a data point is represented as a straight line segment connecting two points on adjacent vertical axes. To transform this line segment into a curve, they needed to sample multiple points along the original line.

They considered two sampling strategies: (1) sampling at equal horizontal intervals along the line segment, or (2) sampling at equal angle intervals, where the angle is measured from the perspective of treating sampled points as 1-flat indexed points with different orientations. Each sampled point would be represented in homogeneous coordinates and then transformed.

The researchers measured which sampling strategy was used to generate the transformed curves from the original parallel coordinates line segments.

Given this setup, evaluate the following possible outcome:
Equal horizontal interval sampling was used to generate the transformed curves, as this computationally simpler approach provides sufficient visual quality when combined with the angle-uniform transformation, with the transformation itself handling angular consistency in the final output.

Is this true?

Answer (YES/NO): NO